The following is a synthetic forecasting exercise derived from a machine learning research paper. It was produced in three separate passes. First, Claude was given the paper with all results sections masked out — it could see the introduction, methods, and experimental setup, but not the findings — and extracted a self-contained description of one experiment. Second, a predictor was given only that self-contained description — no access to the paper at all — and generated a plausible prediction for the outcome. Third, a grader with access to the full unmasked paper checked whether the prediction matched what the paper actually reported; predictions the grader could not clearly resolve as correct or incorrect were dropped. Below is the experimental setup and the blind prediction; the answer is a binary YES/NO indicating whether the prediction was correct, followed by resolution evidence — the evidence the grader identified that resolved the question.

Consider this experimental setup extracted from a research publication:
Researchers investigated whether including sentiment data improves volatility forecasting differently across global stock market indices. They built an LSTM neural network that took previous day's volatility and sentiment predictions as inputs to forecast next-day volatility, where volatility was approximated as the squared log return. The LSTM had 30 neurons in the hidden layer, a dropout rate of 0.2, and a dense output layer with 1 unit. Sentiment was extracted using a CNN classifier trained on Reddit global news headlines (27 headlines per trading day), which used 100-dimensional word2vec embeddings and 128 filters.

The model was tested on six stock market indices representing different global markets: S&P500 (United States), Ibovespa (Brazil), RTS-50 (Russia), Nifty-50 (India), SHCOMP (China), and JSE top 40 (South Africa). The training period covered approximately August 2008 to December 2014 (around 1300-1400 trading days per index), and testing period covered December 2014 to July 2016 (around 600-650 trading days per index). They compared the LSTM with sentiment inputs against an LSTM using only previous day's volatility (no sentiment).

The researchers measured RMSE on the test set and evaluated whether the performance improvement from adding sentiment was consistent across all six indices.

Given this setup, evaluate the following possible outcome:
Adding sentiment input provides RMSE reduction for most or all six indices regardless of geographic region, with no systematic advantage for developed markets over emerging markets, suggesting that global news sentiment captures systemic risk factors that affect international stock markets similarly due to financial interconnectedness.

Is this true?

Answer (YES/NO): NO